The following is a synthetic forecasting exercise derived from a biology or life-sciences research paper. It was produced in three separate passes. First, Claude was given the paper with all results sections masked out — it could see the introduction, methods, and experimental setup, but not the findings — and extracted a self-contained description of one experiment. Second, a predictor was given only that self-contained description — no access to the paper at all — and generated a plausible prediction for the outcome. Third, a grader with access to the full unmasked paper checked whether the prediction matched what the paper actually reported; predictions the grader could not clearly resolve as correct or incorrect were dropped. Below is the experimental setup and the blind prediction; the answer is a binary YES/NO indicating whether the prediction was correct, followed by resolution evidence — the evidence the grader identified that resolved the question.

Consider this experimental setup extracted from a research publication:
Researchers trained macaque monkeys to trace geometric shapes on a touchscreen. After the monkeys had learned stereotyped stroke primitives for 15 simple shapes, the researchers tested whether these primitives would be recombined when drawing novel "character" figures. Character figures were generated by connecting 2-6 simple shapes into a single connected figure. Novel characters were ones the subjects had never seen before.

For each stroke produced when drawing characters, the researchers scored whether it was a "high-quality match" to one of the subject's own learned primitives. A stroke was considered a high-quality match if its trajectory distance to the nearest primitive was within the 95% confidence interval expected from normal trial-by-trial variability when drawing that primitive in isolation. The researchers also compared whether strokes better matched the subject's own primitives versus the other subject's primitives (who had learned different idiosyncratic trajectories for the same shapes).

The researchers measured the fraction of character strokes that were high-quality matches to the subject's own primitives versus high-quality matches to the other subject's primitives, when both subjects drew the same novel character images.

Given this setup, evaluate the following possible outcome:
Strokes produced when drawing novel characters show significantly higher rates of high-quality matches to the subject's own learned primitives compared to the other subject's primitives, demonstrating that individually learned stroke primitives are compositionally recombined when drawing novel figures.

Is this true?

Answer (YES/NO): YES